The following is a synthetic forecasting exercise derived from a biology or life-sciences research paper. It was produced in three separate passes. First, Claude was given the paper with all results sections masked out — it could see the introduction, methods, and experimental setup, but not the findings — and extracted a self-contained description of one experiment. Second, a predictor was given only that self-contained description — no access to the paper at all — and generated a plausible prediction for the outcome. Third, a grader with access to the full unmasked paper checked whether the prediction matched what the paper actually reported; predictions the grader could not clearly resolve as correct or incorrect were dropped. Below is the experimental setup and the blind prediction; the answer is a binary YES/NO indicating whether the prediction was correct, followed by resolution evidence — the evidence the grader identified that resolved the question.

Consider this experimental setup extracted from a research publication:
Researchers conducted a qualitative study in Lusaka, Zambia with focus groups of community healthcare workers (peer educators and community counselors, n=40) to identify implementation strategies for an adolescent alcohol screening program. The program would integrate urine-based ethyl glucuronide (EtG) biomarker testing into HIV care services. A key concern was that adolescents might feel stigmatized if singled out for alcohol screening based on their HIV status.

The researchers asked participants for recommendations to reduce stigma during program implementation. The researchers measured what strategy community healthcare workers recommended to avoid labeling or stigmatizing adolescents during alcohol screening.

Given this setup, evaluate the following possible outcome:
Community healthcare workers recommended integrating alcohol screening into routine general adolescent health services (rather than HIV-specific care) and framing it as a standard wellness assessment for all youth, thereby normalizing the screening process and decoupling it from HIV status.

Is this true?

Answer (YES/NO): NO